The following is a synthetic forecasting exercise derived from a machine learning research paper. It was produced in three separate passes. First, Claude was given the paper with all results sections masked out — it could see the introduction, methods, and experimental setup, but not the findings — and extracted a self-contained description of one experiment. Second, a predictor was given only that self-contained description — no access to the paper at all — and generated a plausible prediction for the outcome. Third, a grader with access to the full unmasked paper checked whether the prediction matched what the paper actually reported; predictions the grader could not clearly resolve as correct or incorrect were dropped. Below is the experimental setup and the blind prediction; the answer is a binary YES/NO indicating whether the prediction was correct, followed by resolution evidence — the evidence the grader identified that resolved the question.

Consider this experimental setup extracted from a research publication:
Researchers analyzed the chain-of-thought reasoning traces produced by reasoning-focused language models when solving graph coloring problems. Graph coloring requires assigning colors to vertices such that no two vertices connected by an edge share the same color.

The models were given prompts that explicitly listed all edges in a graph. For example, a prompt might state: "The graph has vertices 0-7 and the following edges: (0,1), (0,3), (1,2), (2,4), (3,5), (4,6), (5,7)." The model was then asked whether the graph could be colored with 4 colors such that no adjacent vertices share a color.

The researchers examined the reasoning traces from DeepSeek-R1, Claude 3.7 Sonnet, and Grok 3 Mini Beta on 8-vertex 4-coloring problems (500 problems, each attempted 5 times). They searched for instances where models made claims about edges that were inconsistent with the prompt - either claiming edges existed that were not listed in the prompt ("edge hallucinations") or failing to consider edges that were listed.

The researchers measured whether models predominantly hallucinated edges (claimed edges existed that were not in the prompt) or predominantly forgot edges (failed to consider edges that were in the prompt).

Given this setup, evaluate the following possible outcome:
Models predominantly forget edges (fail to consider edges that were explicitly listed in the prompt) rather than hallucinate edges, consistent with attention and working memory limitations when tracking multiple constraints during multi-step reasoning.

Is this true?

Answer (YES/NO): NO